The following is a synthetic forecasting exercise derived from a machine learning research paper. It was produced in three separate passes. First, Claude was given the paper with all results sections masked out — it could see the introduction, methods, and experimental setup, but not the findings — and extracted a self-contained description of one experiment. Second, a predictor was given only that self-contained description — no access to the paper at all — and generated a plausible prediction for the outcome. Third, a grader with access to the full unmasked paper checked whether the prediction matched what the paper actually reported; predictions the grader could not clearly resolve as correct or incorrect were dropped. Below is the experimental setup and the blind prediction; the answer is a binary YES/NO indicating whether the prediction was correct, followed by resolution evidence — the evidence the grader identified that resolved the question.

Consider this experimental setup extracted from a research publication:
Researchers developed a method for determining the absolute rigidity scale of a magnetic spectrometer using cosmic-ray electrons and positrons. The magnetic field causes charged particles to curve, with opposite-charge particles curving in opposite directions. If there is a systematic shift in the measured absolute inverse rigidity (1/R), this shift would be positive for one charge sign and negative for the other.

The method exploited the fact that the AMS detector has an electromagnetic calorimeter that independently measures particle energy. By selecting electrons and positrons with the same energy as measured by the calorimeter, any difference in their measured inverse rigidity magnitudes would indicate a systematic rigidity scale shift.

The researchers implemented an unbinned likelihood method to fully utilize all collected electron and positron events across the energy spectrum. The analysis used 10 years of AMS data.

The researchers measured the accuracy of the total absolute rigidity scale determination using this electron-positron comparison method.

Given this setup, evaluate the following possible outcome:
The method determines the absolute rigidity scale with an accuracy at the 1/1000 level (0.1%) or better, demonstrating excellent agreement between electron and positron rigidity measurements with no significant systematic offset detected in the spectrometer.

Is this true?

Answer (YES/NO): NO